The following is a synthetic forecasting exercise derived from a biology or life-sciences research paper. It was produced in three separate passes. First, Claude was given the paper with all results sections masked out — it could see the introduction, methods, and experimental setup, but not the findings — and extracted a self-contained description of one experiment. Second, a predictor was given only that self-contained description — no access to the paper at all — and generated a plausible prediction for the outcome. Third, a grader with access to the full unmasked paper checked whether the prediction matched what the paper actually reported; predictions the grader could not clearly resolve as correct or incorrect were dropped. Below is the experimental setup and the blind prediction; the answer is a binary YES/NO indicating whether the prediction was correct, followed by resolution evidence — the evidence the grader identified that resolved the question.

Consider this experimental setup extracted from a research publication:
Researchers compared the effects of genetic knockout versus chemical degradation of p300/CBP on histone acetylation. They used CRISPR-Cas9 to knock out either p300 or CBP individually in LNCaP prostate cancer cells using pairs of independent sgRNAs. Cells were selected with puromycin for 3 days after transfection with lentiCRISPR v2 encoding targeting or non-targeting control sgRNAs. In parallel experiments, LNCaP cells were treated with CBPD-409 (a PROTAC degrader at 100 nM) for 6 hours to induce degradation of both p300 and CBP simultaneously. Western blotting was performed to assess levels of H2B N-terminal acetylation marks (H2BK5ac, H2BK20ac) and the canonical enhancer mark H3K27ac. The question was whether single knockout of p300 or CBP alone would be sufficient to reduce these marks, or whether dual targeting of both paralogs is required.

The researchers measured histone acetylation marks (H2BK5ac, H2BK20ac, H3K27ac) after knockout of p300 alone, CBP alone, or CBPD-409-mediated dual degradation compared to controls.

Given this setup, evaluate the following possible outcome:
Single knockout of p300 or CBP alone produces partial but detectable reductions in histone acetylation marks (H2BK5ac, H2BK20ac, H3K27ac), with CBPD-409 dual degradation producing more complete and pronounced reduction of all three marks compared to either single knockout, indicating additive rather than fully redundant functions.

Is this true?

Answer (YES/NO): NO